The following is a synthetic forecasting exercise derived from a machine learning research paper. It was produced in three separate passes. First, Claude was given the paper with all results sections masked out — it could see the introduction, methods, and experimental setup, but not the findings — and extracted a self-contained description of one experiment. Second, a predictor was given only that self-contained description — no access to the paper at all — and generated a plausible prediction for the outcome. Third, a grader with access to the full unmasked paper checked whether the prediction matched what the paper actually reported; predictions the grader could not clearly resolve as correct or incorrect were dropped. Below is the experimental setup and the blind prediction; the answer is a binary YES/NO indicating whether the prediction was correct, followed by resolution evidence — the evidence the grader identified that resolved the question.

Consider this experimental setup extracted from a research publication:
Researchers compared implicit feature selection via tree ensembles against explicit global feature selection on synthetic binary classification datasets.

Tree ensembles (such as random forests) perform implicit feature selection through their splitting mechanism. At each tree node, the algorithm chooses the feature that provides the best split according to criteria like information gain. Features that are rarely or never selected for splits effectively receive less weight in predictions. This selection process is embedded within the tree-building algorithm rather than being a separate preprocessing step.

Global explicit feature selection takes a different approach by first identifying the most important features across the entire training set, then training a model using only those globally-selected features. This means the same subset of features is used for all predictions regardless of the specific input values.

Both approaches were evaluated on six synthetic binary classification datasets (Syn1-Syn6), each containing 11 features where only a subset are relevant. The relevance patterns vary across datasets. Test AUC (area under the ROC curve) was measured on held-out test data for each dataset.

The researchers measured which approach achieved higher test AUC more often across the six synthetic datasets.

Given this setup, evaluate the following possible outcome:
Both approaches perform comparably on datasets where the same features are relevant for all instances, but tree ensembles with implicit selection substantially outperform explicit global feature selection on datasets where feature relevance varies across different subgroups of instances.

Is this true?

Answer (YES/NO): NO